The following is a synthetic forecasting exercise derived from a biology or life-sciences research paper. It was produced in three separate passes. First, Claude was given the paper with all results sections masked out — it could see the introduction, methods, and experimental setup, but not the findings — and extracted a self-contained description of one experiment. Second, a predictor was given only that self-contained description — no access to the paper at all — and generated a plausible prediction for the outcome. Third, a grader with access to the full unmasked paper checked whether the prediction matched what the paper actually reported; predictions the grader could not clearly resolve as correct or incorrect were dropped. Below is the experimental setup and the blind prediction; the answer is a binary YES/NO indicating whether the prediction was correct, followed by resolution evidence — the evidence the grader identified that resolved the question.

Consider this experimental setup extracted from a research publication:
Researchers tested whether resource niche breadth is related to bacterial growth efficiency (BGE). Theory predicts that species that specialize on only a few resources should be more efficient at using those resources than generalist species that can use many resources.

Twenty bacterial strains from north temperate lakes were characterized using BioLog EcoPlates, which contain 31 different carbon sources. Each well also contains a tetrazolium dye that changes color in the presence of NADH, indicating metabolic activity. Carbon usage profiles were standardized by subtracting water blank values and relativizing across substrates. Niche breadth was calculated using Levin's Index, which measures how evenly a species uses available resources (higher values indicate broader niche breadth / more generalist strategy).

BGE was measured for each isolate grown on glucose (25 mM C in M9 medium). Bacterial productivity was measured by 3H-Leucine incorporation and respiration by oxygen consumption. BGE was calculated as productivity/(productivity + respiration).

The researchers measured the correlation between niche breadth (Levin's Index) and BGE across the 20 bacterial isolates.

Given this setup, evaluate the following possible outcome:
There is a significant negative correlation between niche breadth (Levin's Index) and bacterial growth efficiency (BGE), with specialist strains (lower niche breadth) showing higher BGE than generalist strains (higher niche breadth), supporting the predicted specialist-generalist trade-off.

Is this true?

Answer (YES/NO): NO